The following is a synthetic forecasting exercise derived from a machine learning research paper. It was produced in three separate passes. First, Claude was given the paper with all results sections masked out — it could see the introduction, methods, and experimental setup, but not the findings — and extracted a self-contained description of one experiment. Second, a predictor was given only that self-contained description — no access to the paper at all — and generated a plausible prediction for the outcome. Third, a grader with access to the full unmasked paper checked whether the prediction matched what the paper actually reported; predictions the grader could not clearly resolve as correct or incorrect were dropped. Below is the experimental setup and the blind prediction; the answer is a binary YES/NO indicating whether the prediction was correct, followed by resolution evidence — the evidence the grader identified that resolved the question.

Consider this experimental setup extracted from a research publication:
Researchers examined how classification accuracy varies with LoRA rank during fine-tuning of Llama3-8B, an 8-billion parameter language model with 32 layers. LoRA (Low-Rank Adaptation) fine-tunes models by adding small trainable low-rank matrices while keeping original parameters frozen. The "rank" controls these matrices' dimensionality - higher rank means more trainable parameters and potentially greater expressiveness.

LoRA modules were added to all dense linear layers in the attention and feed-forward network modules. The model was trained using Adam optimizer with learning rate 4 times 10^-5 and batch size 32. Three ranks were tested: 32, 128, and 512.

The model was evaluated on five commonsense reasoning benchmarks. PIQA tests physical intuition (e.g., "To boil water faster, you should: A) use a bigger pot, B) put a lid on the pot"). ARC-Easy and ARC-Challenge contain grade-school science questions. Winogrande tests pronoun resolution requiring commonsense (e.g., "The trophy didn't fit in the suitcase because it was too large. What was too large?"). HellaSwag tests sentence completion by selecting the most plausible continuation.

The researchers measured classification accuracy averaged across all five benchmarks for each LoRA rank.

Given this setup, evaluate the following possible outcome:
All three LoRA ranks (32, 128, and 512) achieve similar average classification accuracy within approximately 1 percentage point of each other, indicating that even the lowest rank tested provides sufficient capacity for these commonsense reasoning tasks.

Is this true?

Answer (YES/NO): NO